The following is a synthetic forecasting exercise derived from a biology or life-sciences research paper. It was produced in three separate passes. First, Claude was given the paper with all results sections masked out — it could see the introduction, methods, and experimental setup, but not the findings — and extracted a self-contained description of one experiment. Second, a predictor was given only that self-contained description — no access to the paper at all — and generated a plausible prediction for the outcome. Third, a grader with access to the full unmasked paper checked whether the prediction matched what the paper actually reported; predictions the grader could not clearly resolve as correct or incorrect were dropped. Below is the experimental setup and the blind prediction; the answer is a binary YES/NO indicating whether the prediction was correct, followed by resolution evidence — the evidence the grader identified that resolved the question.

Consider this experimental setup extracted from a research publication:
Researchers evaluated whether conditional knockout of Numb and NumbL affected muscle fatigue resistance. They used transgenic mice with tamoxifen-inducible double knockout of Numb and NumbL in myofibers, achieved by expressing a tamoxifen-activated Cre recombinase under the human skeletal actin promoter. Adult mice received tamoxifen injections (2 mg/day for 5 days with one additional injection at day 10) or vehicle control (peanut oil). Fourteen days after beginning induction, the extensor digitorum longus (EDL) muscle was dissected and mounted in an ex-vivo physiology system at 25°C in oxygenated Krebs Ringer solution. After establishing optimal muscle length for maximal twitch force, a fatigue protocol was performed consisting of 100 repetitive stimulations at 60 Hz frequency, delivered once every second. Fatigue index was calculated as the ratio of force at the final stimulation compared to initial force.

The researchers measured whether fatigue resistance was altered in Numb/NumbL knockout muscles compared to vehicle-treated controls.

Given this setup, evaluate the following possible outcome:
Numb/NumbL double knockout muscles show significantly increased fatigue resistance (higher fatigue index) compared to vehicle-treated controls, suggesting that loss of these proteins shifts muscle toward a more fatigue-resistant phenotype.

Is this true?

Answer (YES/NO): NO